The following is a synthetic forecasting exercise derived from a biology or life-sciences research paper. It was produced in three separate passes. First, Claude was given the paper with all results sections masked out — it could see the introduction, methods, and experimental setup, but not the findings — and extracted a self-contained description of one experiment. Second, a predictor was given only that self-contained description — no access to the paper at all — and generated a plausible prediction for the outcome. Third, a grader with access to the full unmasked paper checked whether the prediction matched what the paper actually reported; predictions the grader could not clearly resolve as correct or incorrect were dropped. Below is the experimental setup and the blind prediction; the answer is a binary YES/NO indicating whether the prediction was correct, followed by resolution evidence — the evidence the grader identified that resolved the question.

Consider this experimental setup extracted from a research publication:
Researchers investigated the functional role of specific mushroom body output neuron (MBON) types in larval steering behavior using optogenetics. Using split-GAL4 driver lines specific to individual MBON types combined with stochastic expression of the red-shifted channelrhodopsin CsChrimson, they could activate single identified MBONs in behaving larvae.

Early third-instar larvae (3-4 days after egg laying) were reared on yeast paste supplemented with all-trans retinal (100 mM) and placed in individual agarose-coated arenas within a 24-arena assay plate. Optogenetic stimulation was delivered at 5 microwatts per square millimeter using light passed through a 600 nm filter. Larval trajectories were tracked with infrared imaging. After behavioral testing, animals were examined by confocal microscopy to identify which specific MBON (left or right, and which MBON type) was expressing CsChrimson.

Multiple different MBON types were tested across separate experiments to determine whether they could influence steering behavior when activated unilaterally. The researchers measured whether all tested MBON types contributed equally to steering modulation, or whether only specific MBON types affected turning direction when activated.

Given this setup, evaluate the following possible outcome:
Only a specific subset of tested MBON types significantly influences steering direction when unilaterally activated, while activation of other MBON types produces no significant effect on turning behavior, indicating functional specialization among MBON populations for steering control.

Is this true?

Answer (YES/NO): YES